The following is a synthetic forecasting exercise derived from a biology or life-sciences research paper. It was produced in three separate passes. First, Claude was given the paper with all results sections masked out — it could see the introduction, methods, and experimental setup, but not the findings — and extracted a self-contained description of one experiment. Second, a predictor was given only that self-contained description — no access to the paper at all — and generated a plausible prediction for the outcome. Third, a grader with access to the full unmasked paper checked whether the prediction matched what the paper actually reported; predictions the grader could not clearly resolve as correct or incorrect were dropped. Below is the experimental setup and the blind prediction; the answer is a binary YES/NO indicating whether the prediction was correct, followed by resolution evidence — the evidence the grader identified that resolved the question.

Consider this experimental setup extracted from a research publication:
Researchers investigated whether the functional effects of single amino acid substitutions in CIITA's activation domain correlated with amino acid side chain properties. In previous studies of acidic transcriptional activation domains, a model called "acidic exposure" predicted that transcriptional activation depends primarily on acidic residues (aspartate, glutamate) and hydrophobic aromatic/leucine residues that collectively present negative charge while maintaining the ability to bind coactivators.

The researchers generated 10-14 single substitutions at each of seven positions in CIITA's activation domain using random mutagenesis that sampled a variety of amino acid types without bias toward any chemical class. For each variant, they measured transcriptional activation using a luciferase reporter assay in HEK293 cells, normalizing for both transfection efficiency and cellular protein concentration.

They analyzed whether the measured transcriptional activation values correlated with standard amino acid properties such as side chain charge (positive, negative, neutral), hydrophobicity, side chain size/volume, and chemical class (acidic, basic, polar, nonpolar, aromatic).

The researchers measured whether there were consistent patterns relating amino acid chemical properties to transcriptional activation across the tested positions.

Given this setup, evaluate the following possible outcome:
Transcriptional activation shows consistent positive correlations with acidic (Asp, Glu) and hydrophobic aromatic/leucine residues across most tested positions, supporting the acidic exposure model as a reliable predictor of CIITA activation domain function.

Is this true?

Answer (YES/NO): NO